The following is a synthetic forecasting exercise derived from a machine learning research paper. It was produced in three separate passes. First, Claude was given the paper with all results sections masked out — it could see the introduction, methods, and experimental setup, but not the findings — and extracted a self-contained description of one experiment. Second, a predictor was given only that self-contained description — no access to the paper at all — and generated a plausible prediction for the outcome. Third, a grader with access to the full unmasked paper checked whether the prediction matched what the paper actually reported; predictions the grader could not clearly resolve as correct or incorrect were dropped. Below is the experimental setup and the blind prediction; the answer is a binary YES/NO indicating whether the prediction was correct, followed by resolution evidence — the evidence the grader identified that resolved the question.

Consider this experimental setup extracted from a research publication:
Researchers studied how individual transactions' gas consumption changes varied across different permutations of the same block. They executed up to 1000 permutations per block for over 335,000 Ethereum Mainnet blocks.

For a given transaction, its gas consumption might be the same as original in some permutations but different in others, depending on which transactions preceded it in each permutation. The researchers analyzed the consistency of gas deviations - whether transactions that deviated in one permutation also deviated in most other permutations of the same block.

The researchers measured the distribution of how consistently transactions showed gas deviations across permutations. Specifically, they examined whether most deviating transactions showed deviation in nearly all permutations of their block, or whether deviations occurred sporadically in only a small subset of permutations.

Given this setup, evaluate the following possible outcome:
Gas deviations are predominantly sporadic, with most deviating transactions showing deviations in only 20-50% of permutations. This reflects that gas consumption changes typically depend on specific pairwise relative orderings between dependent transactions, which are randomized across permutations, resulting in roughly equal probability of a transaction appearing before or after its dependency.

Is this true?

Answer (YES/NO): NO